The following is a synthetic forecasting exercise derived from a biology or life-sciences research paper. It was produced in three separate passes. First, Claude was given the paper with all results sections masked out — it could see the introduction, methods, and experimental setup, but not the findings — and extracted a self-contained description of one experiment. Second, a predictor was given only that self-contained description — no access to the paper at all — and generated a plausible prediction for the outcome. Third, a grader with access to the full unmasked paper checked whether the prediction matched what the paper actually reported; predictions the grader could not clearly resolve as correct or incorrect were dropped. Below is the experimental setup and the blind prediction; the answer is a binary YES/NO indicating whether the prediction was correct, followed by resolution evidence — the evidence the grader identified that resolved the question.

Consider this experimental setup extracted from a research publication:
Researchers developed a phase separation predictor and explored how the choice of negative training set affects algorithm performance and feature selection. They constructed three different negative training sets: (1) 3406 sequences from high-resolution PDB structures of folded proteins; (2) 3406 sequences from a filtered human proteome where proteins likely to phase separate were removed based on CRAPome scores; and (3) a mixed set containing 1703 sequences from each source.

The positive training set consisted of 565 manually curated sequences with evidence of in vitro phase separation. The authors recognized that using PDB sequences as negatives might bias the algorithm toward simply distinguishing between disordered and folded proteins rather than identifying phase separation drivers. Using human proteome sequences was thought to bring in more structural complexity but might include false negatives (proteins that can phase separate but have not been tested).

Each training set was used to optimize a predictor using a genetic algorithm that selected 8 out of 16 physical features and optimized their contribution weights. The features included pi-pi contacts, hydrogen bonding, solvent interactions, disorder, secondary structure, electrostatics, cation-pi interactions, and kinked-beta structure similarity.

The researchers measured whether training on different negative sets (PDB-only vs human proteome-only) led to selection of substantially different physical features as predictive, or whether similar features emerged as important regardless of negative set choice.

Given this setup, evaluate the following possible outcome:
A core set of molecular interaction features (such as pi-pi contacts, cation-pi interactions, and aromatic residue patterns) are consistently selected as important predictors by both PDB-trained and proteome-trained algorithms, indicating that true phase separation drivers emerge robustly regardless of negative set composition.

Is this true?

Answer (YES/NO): NO